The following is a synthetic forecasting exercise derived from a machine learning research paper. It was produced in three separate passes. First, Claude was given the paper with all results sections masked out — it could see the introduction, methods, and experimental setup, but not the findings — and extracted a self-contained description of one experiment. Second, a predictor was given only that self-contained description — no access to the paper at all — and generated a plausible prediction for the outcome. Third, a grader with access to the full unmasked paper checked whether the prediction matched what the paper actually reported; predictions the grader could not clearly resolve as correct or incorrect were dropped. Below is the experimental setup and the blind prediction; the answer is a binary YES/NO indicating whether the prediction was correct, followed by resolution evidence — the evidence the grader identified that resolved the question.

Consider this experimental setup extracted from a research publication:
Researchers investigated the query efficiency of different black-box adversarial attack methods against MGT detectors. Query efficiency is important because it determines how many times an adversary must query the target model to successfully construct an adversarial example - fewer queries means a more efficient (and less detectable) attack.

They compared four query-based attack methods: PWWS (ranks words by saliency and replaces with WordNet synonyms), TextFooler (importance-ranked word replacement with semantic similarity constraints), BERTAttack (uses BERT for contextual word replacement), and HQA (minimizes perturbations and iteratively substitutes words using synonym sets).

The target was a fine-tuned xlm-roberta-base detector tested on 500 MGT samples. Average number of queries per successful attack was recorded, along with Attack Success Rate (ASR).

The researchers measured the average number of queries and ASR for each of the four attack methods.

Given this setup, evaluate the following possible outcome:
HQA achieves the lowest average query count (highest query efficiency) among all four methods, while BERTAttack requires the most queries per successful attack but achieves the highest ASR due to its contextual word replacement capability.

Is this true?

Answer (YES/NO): NO